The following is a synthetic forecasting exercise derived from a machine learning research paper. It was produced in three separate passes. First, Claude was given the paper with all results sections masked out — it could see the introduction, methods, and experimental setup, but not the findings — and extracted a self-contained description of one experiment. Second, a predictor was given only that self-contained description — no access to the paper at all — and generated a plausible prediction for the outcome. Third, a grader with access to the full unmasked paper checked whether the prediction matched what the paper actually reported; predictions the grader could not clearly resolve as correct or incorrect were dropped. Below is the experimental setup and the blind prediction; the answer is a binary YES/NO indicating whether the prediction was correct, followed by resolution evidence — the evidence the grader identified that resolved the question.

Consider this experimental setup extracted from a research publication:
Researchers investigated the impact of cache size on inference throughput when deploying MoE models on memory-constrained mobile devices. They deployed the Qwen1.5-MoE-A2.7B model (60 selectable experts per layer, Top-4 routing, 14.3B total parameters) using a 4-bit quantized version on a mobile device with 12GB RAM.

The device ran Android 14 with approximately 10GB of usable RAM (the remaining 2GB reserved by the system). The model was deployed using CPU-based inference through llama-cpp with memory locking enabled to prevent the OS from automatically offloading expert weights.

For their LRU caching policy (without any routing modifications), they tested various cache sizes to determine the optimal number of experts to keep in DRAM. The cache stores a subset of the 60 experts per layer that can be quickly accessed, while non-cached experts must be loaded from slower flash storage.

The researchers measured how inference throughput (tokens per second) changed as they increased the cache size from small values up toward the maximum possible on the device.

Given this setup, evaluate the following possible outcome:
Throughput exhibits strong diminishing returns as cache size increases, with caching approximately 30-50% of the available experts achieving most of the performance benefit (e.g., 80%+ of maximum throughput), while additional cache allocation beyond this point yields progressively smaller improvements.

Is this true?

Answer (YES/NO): NO